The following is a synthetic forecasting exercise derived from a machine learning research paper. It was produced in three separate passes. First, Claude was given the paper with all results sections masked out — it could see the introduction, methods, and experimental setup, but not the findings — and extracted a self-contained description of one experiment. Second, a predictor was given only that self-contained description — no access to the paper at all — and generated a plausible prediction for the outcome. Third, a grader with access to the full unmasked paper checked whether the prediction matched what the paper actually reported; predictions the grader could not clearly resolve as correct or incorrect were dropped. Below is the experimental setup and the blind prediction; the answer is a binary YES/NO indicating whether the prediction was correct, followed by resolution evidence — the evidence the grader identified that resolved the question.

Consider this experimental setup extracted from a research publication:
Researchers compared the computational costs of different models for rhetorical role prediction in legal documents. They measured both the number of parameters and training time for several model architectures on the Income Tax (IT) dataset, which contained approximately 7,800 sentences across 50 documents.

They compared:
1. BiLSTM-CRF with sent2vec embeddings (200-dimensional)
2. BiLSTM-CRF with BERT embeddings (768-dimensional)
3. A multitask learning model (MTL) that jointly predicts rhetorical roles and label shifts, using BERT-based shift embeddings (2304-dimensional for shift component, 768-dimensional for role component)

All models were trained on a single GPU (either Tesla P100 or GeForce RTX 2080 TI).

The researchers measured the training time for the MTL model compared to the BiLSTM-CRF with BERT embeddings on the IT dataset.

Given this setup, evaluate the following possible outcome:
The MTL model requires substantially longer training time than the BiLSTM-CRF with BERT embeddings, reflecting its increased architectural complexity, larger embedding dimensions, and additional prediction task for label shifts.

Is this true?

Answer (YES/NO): YES